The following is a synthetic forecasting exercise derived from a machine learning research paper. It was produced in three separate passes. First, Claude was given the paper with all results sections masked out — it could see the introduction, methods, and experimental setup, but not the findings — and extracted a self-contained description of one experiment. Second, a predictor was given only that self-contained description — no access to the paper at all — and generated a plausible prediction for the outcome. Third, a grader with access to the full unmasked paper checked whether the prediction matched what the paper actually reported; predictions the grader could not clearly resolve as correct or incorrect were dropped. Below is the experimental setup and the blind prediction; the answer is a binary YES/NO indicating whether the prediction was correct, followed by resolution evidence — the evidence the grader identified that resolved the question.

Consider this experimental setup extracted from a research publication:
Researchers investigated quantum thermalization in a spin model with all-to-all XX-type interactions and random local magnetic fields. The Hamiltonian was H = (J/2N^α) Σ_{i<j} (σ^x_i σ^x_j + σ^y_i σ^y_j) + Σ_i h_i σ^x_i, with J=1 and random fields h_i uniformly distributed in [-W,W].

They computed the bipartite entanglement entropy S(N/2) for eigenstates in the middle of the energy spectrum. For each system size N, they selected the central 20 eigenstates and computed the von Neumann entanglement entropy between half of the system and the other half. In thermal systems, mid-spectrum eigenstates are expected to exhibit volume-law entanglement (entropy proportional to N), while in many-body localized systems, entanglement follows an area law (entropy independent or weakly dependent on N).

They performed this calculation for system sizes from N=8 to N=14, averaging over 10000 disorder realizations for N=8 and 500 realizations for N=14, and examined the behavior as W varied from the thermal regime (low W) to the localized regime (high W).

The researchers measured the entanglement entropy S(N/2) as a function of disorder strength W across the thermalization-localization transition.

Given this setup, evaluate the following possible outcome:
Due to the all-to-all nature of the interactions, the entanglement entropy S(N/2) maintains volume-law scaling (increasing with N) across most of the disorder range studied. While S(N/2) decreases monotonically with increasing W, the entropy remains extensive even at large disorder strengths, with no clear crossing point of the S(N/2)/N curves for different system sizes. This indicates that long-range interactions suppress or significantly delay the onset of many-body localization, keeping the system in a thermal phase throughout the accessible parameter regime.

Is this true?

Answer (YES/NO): NO